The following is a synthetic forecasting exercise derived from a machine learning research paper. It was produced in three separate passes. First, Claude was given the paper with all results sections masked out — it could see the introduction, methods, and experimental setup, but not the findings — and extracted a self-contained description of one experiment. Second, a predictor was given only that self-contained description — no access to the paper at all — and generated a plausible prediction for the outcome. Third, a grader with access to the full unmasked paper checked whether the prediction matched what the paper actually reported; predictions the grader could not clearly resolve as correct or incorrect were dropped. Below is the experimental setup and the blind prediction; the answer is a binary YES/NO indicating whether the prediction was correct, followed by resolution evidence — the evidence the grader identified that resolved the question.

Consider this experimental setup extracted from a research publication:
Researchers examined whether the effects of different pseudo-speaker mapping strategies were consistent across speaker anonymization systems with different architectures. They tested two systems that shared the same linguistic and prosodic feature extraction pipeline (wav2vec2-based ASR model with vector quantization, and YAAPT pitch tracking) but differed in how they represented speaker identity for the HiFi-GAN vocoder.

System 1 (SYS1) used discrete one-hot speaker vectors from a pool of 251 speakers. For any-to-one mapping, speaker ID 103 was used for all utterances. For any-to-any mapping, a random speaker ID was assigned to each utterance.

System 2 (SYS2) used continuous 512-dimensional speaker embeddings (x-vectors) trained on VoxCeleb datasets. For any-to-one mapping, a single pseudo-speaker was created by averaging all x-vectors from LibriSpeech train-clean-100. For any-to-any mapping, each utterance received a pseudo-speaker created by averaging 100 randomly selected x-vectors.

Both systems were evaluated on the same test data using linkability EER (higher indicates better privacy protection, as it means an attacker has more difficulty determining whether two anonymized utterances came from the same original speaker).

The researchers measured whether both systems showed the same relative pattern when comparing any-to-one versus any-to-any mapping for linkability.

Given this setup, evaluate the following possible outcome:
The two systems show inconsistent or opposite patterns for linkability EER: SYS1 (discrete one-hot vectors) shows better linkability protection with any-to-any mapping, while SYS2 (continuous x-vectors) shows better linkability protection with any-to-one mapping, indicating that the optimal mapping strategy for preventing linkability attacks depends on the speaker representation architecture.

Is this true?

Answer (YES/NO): NO